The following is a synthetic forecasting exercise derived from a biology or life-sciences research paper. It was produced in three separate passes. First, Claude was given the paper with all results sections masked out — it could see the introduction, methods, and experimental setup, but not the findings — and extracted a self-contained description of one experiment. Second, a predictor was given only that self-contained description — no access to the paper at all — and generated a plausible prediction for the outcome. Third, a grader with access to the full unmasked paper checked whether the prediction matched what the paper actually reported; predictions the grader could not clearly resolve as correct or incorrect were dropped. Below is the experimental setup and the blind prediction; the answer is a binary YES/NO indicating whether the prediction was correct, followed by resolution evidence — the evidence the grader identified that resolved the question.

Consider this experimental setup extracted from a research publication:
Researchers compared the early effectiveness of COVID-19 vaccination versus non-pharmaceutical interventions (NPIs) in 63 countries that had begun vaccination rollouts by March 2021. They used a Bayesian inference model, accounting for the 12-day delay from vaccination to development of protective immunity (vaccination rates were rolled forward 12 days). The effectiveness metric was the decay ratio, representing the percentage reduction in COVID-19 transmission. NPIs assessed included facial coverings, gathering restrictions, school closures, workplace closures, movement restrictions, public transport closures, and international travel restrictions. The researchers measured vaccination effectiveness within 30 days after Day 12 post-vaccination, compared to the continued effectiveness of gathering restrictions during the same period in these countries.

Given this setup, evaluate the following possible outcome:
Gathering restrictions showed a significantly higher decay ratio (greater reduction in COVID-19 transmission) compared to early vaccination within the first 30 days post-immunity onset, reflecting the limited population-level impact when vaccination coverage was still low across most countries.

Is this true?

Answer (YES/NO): YES